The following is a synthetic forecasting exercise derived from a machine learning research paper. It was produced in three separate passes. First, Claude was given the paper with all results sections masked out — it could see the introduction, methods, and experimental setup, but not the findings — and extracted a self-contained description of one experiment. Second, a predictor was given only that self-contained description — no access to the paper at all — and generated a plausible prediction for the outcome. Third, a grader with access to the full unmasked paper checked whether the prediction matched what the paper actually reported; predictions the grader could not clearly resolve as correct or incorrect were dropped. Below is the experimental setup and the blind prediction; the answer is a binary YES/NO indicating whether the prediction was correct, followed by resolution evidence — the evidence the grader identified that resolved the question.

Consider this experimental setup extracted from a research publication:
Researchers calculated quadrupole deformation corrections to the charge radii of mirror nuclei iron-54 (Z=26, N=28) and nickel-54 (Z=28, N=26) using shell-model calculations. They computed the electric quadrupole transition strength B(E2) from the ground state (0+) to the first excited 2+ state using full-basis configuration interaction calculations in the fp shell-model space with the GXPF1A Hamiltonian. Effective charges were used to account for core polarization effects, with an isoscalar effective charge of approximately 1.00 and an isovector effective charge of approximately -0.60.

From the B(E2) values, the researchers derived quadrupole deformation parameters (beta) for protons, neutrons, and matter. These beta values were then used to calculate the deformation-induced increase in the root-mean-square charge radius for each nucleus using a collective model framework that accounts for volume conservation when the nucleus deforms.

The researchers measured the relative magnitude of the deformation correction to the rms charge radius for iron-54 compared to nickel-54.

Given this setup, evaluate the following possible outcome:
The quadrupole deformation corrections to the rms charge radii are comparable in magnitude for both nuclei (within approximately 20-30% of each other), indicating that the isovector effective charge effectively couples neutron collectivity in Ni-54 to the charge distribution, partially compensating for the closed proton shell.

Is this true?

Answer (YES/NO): NO